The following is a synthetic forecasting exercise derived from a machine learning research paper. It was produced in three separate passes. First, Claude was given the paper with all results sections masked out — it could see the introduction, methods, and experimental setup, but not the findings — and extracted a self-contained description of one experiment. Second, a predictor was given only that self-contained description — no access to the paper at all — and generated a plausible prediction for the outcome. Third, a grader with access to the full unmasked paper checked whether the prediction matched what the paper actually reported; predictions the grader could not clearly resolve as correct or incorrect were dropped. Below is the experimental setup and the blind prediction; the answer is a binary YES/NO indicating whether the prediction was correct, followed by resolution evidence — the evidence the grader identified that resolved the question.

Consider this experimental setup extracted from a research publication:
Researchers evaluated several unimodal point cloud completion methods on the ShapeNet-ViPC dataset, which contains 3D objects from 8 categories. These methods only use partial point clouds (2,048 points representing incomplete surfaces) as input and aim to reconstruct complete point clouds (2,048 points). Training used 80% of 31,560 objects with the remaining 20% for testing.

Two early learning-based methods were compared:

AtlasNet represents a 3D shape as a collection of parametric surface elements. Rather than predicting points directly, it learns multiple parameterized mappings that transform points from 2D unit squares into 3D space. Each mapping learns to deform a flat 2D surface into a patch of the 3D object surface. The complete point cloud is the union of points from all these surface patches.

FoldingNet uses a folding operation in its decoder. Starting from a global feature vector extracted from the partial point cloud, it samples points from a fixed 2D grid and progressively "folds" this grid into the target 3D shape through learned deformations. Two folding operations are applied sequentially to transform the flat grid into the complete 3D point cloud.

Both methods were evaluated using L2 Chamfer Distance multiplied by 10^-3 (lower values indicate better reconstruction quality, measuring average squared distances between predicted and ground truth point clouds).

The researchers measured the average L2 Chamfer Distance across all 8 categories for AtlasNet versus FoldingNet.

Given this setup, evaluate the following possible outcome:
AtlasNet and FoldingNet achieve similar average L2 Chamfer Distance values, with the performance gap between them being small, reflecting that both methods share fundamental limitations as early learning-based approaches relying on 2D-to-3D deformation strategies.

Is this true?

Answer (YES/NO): YES